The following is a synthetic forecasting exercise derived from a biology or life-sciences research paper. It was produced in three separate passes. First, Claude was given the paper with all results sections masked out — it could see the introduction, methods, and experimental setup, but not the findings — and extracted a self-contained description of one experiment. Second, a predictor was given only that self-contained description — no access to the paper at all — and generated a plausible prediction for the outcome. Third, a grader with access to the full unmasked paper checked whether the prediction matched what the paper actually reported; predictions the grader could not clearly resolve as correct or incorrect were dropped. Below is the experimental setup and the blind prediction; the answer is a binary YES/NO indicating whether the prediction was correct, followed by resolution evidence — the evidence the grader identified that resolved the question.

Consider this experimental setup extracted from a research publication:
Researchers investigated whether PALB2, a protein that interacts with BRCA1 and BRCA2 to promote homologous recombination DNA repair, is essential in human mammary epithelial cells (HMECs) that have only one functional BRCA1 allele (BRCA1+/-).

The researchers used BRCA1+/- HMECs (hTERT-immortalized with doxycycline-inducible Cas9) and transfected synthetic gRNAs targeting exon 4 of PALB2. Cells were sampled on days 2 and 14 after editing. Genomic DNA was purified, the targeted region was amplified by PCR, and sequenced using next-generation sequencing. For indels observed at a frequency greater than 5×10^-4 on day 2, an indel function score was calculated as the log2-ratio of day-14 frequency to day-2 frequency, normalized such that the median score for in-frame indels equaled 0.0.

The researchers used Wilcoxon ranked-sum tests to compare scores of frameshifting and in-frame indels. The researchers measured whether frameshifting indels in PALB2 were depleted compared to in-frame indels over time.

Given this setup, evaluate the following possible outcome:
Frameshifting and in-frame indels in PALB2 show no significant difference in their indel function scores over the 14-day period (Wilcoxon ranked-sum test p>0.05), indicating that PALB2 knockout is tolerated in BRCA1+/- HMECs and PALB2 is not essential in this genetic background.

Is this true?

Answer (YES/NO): NO